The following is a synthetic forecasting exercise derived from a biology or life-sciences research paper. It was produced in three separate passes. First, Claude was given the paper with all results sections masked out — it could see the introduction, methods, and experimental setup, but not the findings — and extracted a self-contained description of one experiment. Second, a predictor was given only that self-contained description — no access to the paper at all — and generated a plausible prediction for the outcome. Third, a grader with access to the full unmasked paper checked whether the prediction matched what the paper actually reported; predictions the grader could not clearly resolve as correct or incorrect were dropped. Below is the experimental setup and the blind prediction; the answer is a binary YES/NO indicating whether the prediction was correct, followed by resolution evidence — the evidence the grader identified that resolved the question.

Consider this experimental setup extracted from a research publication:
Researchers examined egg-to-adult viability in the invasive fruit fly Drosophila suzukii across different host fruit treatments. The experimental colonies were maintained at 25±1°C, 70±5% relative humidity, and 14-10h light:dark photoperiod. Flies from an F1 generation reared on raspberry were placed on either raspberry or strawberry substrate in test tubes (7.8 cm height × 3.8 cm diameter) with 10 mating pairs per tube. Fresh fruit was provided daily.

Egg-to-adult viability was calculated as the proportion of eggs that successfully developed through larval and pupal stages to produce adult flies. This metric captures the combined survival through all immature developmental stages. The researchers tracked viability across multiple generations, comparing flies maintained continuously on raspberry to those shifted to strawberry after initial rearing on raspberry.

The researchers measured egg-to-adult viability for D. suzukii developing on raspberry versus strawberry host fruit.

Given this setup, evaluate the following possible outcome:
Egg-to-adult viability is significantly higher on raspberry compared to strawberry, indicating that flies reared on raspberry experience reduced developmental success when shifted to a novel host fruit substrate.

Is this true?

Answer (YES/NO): NO